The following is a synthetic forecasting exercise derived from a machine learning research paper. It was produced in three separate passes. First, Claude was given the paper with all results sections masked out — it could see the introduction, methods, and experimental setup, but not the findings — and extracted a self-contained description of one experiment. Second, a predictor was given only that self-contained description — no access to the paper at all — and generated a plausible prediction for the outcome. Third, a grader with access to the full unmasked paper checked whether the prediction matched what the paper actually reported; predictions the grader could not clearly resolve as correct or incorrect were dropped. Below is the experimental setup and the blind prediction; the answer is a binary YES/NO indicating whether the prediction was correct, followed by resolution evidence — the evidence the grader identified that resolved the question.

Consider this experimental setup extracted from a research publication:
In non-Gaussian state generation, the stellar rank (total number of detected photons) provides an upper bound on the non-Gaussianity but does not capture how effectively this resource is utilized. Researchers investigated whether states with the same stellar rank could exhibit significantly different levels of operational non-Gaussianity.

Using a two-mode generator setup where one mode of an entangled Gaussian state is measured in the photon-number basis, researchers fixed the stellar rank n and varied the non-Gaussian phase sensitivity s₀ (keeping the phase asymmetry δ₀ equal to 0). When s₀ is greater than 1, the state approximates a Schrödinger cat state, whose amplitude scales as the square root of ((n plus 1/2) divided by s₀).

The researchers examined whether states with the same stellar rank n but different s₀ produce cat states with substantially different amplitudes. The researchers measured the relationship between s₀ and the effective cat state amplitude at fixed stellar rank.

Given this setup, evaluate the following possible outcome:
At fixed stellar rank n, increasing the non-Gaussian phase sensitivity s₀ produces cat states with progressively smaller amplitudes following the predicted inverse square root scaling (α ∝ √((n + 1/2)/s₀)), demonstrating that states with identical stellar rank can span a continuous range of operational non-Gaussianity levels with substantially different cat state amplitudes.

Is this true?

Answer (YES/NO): YES